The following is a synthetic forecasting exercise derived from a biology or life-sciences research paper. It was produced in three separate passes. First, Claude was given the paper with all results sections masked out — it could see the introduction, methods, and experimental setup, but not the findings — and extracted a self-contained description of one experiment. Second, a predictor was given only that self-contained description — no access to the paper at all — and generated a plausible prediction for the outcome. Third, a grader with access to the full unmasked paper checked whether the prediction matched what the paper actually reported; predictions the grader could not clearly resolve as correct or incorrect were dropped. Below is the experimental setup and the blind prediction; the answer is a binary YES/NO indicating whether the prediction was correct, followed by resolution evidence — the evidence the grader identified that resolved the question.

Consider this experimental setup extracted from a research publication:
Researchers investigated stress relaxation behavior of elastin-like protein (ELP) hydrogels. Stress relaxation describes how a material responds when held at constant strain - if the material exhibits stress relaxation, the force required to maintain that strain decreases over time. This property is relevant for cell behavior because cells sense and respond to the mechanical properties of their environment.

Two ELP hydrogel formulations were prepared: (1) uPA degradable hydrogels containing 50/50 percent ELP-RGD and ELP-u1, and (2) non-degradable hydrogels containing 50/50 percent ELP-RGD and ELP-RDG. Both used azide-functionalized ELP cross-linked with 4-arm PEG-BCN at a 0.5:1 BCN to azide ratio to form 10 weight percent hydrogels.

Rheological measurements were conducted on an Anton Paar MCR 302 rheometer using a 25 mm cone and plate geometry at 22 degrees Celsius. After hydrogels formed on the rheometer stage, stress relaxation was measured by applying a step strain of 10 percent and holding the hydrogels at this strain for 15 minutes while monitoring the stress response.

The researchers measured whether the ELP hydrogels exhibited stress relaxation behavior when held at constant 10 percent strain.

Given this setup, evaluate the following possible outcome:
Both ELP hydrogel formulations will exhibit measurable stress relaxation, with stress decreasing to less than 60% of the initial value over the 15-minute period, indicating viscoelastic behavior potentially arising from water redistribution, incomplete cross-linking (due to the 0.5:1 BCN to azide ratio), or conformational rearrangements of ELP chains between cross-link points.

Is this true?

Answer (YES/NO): YES